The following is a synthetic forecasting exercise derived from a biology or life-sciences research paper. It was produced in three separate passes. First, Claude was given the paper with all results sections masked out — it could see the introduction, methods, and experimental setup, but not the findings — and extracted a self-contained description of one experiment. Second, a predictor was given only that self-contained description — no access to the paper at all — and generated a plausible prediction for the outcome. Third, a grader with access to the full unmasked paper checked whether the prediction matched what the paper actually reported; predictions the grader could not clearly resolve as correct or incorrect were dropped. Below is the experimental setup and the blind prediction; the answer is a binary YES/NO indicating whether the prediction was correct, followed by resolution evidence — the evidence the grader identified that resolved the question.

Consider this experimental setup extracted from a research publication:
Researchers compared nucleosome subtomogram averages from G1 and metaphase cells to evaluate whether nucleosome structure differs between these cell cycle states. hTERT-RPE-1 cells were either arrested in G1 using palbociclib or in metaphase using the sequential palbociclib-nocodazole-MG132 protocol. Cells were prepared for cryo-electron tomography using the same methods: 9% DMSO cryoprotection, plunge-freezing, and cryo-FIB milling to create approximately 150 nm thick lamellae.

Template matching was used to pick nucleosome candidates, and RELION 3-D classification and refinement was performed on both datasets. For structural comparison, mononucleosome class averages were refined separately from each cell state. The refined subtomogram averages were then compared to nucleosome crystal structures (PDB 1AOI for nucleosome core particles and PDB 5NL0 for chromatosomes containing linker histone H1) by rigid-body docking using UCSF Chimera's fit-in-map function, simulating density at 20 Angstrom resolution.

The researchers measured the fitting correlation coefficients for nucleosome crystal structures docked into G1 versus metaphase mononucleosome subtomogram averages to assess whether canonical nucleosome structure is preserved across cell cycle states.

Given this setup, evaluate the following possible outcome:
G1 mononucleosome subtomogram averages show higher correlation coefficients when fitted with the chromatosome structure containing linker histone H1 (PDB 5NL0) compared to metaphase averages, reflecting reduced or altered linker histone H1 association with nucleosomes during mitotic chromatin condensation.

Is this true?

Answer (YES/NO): NO